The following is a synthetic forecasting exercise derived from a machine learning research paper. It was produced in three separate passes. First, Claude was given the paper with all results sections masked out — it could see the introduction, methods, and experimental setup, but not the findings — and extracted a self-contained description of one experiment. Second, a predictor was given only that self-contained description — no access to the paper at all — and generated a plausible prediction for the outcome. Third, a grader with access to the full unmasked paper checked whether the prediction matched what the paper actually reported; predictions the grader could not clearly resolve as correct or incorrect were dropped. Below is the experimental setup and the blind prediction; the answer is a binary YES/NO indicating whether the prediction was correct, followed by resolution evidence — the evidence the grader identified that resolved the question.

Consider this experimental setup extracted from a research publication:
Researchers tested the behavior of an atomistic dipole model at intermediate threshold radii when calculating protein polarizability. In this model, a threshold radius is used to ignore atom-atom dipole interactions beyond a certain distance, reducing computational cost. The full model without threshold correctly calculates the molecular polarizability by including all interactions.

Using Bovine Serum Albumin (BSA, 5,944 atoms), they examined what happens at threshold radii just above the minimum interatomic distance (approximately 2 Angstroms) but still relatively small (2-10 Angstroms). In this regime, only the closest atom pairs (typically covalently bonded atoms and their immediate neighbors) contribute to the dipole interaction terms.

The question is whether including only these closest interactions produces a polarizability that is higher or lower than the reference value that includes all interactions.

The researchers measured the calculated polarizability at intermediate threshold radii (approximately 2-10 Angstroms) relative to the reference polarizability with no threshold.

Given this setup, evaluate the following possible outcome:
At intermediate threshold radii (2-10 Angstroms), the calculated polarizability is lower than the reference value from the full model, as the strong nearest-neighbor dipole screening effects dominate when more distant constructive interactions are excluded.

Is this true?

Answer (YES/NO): YES